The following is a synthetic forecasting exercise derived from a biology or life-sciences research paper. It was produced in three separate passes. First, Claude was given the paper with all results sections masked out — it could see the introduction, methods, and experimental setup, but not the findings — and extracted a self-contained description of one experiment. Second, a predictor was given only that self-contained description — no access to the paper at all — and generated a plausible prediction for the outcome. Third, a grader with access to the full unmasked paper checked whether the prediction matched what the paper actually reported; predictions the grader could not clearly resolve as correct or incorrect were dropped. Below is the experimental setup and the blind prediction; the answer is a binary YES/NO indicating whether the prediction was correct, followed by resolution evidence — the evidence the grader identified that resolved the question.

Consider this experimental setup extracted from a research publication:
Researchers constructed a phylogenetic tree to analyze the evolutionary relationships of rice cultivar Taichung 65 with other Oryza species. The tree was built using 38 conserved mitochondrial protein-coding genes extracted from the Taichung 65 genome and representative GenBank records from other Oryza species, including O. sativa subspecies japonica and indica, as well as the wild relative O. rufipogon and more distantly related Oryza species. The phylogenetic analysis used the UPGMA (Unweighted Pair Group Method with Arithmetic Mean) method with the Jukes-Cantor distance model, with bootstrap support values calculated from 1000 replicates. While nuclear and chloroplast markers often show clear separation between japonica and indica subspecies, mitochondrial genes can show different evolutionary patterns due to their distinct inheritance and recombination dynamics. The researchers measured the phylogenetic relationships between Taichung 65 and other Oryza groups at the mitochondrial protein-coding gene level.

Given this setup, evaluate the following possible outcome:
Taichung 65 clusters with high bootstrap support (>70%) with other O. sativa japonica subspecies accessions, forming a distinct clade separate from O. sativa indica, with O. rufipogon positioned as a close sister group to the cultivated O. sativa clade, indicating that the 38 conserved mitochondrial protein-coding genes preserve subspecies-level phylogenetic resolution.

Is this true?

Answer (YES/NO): NO